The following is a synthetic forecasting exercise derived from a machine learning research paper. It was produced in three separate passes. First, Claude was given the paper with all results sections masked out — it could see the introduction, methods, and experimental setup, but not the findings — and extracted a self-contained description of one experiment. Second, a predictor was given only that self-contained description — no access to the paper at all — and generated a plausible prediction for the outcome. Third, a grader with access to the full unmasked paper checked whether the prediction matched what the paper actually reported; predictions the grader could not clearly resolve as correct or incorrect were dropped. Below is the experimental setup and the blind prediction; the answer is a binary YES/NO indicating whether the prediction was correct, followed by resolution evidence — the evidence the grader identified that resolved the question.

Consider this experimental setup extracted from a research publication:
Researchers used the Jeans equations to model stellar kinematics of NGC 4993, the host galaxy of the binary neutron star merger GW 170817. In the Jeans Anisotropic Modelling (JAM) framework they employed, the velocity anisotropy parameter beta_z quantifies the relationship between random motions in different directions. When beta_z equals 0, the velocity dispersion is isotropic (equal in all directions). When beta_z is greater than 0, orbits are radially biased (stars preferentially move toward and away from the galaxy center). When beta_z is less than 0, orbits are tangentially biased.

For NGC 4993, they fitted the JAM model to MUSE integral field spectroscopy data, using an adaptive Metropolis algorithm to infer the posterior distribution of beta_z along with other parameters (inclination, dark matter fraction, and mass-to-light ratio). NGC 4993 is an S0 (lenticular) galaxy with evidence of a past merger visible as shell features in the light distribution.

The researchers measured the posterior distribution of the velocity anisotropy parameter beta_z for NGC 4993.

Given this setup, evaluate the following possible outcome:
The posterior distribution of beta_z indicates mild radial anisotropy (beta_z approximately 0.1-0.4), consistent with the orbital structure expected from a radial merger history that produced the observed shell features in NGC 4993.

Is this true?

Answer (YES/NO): NO